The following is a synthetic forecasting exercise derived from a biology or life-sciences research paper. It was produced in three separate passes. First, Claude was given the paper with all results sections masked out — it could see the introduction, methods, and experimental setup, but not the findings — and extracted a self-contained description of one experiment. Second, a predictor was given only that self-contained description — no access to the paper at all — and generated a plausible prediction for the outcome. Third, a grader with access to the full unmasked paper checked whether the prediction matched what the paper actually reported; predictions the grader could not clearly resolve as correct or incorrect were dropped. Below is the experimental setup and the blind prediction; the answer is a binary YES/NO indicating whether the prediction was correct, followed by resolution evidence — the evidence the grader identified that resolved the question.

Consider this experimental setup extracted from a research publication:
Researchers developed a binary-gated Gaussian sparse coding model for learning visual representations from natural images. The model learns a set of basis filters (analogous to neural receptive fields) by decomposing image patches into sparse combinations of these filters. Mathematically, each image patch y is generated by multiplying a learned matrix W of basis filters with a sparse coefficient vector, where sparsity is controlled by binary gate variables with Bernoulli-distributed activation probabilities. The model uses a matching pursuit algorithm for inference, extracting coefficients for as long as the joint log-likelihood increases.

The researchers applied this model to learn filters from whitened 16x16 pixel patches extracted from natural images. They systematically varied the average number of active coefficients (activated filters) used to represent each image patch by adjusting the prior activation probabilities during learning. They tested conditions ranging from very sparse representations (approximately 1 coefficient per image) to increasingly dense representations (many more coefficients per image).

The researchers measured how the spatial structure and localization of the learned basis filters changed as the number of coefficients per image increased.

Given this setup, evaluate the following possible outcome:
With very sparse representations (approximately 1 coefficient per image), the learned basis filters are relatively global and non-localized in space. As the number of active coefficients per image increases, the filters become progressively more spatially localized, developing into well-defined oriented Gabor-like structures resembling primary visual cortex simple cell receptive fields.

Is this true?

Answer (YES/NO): NO